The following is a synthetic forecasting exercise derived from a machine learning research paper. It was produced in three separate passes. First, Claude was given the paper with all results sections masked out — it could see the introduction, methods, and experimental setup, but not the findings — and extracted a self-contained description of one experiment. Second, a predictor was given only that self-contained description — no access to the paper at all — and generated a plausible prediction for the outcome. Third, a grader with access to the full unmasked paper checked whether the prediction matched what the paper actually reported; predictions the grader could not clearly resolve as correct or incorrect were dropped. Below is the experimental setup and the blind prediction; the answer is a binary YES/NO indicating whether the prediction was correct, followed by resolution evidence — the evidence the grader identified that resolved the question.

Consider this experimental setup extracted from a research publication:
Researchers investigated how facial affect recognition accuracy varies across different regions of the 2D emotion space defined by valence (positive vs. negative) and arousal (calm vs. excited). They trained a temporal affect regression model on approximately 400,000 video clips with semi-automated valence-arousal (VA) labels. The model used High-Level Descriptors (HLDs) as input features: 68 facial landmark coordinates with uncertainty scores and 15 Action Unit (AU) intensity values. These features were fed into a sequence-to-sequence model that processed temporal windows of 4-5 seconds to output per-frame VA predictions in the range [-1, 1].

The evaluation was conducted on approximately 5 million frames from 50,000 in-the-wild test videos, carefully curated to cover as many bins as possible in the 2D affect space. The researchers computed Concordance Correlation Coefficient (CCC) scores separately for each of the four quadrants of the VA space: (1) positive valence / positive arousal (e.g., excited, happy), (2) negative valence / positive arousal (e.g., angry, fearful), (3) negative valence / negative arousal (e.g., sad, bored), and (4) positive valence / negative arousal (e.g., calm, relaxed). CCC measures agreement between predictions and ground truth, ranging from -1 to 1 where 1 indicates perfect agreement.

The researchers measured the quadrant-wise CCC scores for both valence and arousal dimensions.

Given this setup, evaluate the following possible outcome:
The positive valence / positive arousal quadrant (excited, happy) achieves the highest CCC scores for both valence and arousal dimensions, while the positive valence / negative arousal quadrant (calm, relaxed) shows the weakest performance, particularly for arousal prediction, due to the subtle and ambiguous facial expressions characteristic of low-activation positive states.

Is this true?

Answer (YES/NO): NO